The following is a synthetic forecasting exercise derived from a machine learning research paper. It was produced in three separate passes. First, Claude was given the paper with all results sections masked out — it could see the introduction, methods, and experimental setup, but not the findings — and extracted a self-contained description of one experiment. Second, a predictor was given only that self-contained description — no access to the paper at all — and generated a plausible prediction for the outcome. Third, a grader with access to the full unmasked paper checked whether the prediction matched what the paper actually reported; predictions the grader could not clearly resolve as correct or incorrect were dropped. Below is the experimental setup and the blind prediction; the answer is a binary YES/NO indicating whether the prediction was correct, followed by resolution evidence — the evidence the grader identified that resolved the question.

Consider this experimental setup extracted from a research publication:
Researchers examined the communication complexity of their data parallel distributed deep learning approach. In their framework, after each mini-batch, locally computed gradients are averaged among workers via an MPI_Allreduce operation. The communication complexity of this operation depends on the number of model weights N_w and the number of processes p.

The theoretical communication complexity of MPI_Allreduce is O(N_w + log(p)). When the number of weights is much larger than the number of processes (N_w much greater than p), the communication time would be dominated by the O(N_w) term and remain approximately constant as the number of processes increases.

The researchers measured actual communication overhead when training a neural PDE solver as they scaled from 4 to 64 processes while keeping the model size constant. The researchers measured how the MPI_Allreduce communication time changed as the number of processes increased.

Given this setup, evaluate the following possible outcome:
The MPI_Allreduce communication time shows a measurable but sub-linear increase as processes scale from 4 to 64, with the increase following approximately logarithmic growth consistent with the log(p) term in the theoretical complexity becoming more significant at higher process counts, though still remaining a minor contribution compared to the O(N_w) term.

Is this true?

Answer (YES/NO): NO